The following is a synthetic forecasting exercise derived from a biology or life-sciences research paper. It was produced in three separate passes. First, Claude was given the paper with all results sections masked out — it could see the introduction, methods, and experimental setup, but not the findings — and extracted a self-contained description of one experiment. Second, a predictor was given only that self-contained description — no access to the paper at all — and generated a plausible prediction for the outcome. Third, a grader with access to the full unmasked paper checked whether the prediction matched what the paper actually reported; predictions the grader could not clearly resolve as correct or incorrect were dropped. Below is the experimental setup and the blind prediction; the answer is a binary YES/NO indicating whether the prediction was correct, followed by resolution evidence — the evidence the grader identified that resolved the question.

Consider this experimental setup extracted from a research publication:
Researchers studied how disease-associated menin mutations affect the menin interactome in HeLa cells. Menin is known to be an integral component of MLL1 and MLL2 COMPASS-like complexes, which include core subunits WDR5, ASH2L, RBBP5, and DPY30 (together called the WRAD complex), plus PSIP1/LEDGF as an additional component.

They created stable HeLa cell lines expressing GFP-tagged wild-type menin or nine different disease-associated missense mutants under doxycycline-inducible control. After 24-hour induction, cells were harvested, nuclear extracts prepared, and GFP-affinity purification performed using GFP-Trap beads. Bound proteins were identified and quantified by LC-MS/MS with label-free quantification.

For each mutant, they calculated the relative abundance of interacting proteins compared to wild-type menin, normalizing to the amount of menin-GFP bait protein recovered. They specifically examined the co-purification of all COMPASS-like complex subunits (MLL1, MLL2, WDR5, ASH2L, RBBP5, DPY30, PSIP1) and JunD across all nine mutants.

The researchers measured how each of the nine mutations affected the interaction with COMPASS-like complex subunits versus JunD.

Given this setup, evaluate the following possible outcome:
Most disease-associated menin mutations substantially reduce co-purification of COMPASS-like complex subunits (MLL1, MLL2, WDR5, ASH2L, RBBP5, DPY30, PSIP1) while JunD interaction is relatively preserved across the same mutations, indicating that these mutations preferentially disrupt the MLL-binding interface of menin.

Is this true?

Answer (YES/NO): NO